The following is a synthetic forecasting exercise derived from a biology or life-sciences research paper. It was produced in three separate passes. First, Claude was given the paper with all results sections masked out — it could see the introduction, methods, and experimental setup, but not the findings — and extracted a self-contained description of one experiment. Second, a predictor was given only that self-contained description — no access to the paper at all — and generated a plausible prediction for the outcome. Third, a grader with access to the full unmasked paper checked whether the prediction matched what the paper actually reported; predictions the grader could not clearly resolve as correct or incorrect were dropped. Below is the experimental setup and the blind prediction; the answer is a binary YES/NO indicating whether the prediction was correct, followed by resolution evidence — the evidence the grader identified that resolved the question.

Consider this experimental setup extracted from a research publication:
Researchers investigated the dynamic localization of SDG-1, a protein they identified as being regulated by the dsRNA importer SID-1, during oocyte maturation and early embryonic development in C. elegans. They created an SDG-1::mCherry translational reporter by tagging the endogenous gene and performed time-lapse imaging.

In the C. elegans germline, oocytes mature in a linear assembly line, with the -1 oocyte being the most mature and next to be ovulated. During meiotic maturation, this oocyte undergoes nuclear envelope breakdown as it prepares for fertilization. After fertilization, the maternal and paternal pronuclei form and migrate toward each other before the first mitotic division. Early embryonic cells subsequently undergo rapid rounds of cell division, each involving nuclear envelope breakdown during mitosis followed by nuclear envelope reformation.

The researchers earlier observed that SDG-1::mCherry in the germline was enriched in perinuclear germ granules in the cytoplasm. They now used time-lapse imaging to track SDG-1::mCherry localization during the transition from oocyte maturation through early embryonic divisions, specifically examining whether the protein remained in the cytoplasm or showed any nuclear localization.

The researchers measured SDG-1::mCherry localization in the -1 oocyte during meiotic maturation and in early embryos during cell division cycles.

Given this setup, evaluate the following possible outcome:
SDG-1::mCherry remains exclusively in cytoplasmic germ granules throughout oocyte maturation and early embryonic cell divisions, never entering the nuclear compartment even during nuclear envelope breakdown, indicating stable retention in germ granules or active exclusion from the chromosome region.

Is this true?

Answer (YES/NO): NO